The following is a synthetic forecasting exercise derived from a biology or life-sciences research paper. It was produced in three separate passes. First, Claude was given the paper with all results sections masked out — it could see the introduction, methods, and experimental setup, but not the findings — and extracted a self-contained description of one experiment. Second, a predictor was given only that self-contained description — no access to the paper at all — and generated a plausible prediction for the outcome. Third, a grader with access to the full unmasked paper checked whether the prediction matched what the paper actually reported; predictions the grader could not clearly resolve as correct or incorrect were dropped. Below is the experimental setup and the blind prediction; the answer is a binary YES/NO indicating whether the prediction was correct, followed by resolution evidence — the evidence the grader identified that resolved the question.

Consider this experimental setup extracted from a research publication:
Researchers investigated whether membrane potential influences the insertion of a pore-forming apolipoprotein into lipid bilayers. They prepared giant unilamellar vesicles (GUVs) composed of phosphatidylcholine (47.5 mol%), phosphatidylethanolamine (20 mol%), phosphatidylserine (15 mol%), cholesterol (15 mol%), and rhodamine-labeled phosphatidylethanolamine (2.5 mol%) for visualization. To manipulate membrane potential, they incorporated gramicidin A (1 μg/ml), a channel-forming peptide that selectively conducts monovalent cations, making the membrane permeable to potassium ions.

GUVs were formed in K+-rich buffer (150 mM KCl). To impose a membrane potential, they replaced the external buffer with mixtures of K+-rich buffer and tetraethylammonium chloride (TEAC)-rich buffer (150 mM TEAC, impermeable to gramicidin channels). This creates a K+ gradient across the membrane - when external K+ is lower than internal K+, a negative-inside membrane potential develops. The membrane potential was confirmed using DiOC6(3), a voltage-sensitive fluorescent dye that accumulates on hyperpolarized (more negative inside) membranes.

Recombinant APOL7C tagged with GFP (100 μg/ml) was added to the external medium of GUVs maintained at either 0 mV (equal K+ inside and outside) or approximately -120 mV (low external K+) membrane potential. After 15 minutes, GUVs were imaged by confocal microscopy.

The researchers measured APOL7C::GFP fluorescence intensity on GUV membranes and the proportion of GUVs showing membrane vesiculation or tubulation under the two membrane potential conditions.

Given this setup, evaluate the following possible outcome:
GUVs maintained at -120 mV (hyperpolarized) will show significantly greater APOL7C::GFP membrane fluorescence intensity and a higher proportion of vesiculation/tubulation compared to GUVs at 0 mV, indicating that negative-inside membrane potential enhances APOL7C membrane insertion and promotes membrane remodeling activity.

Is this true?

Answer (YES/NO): YES